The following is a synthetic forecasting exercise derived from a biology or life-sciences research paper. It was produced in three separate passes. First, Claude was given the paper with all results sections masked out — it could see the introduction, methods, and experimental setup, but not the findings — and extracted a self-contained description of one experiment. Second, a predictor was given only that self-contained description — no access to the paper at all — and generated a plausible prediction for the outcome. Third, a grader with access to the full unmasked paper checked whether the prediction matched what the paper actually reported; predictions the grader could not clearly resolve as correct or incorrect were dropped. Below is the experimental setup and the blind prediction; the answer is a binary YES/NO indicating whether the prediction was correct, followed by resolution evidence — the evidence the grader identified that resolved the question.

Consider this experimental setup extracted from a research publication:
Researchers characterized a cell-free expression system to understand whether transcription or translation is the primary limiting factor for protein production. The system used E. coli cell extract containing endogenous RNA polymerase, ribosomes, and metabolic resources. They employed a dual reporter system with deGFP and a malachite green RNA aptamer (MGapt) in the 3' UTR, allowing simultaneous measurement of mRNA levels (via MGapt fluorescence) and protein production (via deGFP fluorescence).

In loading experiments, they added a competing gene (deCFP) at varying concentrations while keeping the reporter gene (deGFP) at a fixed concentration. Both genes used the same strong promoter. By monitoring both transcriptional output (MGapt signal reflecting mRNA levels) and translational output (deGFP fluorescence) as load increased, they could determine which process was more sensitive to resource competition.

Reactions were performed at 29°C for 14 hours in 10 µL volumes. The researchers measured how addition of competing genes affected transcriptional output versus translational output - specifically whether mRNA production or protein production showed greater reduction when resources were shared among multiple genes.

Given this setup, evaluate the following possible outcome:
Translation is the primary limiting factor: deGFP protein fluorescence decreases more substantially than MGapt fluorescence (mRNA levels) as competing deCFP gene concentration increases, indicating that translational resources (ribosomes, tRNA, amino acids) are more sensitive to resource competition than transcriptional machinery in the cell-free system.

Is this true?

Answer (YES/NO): YES